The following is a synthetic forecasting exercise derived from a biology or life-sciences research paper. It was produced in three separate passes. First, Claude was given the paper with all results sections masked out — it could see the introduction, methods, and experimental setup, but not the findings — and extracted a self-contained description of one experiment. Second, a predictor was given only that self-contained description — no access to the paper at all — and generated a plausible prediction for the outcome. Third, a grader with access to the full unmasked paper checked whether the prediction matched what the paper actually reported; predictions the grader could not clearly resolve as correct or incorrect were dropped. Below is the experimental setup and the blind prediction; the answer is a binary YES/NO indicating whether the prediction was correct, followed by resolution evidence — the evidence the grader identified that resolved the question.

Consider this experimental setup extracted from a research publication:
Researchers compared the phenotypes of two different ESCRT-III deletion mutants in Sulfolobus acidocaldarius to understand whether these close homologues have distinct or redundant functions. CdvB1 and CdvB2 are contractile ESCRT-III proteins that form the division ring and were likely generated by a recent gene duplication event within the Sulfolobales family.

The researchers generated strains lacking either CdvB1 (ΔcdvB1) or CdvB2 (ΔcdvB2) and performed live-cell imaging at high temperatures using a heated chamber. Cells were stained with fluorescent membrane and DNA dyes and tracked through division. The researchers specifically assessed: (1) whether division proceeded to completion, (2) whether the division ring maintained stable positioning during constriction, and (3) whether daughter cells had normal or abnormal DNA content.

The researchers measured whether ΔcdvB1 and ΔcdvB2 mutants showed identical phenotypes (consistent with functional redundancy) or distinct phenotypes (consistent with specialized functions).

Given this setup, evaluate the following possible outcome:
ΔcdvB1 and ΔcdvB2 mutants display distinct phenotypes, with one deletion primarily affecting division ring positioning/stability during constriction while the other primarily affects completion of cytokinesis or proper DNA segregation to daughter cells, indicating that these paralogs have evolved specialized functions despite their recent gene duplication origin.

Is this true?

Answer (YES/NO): YES